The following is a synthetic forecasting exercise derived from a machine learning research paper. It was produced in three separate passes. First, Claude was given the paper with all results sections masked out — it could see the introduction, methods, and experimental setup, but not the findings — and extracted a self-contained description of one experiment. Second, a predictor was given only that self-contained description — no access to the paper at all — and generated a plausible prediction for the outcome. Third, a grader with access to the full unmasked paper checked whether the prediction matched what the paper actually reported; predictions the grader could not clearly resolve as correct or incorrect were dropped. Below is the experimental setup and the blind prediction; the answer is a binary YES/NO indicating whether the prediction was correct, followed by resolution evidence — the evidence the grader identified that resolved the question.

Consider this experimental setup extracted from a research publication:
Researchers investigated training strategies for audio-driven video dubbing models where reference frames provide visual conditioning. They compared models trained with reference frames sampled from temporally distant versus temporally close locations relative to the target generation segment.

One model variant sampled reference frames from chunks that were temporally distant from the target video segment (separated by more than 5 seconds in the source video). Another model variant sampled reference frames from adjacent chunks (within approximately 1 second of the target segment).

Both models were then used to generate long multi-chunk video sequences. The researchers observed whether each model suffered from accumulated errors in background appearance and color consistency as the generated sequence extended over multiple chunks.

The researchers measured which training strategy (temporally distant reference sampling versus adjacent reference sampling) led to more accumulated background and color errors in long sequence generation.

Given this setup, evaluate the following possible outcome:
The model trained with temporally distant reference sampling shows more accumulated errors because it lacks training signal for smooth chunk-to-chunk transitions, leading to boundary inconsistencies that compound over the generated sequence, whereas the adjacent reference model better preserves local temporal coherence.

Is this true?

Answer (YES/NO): YES